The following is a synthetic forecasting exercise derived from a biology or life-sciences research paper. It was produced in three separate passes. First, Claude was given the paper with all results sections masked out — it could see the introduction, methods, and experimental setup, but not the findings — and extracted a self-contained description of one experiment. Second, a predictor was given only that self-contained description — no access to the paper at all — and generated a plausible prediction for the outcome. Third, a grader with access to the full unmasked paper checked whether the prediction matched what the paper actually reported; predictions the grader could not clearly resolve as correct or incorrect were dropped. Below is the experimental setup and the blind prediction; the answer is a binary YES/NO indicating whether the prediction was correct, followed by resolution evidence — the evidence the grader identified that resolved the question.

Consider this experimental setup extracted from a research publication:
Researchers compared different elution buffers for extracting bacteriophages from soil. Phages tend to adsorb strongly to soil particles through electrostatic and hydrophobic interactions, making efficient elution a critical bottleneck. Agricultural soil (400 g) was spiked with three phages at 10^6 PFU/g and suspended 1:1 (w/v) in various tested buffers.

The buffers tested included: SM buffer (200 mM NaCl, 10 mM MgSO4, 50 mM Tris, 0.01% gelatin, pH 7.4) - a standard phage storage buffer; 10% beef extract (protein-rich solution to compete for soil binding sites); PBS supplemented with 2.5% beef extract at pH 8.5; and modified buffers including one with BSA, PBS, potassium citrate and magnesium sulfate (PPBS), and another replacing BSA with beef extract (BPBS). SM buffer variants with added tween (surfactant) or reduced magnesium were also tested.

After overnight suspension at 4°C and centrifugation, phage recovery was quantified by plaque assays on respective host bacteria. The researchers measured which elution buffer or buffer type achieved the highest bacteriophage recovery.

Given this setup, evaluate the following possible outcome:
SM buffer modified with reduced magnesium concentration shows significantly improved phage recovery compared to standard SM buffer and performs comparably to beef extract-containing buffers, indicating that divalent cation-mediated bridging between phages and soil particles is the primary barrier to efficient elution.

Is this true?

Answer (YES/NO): NO